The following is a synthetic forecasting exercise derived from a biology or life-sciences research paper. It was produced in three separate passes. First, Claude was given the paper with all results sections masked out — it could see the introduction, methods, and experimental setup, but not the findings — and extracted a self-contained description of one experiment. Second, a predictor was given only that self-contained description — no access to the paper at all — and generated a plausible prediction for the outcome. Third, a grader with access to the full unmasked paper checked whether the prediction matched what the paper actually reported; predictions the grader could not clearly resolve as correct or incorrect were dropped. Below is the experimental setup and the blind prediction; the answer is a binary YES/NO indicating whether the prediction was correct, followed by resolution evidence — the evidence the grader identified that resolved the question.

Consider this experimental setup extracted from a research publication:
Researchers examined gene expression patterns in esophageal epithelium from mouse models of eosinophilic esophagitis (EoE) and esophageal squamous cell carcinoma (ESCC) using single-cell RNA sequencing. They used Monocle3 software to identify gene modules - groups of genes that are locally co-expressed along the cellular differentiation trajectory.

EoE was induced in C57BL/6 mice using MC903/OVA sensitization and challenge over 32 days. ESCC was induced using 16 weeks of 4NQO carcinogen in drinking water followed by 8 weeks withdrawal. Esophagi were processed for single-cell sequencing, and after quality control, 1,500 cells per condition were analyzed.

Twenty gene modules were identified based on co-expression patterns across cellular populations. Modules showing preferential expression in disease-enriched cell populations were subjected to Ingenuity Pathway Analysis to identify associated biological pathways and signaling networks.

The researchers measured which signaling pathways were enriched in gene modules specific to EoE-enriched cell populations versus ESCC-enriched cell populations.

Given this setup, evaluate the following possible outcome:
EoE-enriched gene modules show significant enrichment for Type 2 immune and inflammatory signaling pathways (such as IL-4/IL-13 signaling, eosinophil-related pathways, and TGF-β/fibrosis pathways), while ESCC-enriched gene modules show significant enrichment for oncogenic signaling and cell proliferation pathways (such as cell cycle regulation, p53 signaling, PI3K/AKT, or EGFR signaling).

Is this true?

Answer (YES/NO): NO